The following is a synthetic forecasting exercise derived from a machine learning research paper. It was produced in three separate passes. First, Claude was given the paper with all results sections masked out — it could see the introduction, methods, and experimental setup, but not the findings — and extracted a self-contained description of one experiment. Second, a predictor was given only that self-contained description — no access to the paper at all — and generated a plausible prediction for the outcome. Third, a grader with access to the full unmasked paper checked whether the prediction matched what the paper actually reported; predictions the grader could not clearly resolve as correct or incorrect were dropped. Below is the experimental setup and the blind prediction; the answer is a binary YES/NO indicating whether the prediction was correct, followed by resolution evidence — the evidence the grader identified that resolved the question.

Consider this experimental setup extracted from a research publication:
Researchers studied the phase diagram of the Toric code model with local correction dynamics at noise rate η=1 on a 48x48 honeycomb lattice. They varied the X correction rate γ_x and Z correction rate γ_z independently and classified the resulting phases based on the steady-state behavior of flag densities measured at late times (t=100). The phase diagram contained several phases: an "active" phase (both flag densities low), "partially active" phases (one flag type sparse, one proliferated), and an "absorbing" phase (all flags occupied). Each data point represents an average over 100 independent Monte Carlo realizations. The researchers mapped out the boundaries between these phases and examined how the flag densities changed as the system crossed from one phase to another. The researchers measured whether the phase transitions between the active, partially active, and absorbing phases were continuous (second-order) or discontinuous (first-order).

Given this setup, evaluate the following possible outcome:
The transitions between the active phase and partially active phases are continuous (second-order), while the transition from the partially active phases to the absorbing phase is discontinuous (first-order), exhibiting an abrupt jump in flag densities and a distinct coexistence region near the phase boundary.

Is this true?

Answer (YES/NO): NO